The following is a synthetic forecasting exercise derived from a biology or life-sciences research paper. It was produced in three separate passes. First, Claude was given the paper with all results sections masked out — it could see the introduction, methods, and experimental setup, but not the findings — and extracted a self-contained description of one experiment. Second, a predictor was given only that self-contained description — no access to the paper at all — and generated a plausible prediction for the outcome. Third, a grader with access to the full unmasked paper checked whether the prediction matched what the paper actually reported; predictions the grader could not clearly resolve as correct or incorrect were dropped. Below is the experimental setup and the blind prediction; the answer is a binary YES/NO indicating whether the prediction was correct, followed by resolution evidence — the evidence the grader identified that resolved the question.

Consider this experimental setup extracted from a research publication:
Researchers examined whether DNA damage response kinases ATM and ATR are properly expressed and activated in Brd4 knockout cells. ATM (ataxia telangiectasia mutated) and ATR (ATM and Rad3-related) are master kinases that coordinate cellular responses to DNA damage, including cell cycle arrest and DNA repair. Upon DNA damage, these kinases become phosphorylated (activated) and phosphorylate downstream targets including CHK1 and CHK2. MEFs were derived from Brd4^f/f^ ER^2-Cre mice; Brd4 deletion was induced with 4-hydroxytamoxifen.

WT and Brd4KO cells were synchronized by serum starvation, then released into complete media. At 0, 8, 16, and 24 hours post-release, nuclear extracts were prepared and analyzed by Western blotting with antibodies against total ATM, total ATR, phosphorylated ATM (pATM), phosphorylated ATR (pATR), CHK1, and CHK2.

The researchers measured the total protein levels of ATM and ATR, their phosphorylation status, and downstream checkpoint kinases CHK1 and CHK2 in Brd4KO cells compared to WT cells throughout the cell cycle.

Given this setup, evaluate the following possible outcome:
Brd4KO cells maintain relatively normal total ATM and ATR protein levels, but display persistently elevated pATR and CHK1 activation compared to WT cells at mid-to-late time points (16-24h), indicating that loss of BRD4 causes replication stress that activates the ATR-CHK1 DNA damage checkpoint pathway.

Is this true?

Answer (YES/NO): NO